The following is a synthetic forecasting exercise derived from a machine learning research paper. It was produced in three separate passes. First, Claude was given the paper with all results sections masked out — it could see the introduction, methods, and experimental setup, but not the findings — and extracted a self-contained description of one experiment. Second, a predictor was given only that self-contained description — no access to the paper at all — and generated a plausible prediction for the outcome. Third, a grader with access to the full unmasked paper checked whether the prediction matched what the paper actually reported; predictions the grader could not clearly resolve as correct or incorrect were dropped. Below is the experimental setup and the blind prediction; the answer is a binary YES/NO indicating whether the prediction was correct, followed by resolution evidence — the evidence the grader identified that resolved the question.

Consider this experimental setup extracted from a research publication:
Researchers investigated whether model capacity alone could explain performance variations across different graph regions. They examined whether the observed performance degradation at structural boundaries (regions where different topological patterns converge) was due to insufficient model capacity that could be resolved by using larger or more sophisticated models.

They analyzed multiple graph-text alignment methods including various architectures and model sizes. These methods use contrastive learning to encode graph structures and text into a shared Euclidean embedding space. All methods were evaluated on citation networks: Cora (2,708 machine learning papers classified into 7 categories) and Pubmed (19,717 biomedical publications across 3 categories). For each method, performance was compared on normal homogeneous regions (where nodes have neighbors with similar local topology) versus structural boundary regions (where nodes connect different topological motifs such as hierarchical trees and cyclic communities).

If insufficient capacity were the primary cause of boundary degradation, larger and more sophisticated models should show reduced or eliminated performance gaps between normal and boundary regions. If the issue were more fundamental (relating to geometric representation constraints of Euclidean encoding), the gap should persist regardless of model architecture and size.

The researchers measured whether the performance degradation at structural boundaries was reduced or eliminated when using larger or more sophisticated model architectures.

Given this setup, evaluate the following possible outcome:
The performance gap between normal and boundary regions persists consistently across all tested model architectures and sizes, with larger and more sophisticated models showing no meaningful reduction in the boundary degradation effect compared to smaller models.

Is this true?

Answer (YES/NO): YES